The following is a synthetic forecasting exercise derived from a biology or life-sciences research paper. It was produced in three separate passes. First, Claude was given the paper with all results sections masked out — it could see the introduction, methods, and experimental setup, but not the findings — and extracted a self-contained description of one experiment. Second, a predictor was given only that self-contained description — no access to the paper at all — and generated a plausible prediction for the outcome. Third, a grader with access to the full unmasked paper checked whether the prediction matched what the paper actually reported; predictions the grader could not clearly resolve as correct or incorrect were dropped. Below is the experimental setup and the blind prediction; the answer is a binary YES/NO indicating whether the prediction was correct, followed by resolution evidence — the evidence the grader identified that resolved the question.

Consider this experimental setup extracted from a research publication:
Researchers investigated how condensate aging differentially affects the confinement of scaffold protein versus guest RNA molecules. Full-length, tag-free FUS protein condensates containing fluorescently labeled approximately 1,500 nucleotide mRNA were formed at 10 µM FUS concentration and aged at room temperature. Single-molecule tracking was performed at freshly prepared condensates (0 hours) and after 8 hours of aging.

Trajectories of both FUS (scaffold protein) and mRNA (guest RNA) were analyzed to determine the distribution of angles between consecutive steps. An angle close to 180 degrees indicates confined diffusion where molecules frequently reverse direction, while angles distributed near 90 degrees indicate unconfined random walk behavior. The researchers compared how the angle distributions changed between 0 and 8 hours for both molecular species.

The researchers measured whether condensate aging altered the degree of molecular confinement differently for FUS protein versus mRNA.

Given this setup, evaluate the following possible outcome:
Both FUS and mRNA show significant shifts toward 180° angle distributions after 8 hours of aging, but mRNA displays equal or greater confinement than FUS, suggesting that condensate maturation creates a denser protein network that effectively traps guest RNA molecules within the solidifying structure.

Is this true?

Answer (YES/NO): NO